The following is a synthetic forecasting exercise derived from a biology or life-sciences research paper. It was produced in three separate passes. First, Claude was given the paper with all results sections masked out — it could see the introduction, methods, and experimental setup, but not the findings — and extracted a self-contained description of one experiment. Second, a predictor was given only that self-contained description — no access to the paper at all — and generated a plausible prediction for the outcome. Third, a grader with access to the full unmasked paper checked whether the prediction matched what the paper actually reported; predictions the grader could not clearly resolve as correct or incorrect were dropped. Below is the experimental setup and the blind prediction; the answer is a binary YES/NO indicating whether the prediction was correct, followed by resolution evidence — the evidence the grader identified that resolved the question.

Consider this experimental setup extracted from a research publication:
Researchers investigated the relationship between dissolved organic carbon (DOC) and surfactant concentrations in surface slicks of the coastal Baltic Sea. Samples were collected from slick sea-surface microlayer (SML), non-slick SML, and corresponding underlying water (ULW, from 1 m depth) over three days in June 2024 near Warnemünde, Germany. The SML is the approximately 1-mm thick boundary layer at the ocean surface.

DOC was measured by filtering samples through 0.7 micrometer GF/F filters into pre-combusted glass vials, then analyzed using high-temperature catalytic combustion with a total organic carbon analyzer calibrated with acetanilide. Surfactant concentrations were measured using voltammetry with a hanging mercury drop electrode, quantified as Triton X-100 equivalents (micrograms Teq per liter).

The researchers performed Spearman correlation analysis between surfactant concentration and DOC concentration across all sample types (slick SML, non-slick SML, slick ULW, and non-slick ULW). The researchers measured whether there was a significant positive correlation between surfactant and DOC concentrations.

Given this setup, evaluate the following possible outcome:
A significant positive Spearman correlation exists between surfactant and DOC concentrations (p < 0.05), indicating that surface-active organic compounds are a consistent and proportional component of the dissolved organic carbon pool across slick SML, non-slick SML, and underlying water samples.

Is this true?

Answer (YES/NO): NO